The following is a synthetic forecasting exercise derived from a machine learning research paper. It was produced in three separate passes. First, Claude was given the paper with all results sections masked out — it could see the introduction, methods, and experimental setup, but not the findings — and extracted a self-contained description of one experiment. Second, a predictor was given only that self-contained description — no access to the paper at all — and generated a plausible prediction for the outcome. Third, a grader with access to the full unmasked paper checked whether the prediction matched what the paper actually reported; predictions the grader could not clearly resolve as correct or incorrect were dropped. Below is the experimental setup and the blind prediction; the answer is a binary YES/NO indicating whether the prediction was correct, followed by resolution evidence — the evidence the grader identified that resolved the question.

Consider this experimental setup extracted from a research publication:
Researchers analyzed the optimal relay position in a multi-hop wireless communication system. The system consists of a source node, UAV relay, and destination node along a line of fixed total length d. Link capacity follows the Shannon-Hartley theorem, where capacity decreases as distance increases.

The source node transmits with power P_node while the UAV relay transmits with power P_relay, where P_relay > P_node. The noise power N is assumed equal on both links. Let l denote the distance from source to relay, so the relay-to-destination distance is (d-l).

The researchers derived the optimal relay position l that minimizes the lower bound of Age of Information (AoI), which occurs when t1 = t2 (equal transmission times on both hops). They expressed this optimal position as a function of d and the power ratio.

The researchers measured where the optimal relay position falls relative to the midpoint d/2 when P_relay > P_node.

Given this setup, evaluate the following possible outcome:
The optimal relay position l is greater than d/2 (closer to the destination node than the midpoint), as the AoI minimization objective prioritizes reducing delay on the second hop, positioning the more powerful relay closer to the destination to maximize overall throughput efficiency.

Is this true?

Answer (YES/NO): NO